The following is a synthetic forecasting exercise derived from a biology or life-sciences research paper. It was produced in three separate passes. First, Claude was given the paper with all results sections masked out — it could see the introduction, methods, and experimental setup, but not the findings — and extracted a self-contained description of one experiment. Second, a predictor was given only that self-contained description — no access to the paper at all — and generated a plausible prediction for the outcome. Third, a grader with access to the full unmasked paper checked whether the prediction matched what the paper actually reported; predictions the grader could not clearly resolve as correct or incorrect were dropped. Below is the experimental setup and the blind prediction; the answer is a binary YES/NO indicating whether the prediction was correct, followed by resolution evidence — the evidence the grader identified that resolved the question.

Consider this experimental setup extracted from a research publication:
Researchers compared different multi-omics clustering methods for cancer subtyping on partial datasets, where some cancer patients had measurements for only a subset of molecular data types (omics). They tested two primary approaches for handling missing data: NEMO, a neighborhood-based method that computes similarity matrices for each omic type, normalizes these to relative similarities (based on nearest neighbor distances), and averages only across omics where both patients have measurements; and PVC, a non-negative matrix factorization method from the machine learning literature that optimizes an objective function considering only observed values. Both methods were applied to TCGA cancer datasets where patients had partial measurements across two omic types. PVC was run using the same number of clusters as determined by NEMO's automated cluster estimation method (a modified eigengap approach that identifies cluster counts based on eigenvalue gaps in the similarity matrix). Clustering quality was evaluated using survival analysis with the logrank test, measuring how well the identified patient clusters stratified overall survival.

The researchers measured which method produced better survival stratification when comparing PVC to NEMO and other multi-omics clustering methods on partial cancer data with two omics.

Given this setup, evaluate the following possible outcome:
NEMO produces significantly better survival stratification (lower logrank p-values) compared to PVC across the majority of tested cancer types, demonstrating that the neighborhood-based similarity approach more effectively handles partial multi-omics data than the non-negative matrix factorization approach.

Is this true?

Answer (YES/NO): NO